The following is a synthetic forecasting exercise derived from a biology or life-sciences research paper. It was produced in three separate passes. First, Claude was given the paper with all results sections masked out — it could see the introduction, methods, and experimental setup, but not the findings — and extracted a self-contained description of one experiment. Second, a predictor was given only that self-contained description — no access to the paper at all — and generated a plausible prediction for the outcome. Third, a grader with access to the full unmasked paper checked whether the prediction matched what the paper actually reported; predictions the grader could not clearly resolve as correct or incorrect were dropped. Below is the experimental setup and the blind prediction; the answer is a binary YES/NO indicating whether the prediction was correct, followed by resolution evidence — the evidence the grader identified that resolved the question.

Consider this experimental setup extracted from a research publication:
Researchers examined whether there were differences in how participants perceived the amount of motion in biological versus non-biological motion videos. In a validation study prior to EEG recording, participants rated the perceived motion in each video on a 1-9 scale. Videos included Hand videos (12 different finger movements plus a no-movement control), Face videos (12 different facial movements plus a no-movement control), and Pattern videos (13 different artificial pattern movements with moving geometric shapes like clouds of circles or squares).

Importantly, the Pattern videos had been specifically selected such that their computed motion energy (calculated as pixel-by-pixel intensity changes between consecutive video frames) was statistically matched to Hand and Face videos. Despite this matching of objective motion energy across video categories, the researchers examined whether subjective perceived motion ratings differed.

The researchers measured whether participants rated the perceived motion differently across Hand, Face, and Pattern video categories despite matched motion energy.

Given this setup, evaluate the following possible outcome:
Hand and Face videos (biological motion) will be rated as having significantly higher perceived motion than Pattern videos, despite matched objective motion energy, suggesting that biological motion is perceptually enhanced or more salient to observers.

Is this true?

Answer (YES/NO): NO